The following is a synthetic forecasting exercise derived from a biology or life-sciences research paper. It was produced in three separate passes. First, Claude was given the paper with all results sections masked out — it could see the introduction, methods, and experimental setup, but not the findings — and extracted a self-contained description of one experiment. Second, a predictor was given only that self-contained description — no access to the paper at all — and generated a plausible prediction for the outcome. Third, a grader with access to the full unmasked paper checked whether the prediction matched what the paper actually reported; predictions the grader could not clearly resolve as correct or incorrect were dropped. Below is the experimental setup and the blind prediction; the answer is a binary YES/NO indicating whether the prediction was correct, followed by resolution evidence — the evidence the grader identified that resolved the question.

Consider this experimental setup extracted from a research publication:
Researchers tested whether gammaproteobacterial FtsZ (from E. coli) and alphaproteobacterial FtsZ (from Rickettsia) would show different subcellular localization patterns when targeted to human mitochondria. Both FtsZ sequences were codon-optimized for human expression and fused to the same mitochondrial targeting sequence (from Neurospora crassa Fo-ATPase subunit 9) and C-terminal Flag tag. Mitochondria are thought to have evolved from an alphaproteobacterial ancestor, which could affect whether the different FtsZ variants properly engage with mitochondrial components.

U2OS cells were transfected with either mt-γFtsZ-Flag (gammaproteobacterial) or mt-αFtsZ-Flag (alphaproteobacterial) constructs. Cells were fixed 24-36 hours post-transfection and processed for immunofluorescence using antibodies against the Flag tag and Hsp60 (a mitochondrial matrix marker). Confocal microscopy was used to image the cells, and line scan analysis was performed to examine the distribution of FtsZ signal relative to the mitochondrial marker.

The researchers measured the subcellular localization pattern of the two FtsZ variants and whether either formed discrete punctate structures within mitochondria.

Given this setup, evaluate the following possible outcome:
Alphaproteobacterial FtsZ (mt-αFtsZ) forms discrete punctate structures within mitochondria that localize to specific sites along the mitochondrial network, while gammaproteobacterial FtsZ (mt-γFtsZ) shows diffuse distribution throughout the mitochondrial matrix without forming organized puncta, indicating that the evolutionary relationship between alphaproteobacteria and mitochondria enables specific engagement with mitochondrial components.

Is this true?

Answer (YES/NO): YES